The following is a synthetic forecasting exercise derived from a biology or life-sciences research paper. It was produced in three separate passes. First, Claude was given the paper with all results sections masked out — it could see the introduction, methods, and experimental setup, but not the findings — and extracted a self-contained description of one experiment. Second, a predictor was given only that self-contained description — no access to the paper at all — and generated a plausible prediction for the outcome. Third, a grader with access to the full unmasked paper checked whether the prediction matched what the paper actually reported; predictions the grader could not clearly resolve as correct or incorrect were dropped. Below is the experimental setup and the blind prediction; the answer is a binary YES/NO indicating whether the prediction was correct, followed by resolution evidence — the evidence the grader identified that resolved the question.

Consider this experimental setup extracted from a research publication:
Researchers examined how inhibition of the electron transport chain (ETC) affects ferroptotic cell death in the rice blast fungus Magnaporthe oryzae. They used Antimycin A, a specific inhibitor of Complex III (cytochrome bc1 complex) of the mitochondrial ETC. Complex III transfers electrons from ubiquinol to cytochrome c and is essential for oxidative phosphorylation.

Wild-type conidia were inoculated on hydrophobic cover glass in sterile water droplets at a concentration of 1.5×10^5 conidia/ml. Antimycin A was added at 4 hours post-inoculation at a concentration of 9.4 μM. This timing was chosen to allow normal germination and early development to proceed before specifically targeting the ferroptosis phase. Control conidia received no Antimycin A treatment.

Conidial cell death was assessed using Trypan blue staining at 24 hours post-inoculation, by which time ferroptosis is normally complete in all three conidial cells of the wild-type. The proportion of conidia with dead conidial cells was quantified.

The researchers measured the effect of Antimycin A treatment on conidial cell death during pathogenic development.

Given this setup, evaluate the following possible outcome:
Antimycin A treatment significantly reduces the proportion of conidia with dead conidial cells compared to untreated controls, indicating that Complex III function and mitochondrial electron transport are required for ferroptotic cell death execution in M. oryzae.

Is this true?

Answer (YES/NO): YES